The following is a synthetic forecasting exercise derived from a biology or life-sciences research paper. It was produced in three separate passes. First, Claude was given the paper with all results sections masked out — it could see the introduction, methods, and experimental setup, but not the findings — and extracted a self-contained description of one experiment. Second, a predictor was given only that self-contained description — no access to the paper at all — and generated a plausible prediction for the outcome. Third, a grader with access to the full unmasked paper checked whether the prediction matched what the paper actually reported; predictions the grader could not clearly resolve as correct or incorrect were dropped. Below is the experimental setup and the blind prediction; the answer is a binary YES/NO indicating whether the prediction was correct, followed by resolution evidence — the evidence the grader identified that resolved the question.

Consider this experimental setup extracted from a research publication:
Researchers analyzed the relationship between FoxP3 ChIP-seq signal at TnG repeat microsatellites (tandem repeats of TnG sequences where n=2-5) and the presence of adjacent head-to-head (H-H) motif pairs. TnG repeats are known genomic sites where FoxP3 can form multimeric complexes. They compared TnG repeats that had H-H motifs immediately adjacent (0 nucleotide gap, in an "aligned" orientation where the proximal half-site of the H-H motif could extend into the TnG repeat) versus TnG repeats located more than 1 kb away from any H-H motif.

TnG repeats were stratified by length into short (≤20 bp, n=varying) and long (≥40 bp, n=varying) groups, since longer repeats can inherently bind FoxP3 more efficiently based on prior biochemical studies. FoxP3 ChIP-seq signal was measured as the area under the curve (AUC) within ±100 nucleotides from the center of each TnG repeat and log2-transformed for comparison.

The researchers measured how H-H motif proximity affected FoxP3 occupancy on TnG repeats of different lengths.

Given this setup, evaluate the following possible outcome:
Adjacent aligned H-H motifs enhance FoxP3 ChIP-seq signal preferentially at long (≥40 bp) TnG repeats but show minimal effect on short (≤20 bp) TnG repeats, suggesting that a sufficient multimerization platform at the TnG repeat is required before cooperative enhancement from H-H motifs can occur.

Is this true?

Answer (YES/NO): NO